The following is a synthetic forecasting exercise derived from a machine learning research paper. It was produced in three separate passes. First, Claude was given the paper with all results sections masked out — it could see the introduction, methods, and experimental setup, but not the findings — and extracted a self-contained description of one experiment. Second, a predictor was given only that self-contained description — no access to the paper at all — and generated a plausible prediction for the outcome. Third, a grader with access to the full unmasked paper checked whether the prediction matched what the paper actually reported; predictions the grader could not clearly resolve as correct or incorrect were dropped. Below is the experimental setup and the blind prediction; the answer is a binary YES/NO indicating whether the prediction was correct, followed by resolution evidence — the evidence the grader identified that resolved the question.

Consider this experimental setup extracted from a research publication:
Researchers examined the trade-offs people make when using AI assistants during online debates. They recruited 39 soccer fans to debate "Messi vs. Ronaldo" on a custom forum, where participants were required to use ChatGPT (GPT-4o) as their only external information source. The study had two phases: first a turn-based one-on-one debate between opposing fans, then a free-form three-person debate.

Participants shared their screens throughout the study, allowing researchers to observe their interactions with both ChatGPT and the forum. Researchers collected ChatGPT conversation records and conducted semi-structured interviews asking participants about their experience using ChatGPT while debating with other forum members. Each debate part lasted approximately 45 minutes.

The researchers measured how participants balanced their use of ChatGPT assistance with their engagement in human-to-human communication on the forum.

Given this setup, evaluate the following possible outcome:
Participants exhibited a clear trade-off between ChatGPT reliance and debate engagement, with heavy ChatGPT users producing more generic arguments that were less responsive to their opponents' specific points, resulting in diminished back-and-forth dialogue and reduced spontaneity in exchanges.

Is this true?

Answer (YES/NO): NO